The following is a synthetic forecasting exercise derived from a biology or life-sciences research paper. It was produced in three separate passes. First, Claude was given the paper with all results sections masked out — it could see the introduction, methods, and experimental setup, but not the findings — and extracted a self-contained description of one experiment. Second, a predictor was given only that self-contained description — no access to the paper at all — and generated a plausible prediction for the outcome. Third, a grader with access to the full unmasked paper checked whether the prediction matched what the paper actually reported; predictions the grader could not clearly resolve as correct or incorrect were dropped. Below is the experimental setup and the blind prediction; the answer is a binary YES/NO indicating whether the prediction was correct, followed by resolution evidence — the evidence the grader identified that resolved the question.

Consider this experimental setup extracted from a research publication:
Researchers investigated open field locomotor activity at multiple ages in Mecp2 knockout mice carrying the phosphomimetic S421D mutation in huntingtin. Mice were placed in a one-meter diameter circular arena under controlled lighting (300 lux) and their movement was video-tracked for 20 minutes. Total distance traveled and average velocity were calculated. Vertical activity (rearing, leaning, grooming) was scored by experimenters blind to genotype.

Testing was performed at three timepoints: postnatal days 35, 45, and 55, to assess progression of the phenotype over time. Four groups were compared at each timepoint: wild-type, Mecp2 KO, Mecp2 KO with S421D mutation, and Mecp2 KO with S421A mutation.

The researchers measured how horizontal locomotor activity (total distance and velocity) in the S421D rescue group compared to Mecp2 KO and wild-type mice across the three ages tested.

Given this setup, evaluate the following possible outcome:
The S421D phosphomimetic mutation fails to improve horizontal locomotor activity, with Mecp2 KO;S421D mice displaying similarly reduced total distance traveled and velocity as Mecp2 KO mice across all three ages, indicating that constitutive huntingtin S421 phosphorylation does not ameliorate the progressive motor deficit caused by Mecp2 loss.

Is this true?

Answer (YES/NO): YES